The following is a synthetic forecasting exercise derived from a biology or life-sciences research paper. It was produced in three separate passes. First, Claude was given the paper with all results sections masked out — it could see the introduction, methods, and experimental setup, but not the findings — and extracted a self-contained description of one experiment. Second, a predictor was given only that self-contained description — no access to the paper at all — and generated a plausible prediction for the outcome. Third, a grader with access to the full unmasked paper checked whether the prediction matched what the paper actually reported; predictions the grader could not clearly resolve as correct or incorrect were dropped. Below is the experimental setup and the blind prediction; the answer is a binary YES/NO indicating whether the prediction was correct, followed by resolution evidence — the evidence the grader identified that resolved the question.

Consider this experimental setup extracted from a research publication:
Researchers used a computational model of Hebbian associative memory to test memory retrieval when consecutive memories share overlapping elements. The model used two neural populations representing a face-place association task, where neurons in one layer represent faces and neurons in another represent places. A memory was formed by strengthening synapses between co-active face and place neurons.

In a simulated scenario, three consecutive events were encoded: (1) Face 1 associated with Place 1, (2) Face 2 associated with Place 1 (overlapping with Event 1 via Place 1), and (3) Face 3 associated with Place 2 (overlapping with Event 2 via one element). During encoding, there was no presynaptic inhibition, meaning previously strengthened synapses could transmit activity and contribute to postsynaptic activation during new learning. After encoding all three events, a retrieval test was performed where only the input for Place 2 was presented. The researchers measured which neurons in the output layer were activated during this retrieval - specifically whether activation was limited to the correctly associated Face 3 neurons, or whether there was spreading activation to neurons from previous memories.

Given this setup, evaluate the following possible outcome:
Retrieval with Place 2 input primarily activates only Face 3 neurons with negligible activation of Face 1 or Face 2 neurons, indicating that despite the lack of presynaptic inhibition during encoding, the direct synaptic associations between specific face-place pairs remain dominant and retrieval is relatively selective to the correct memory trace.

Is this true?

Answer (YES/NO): NO